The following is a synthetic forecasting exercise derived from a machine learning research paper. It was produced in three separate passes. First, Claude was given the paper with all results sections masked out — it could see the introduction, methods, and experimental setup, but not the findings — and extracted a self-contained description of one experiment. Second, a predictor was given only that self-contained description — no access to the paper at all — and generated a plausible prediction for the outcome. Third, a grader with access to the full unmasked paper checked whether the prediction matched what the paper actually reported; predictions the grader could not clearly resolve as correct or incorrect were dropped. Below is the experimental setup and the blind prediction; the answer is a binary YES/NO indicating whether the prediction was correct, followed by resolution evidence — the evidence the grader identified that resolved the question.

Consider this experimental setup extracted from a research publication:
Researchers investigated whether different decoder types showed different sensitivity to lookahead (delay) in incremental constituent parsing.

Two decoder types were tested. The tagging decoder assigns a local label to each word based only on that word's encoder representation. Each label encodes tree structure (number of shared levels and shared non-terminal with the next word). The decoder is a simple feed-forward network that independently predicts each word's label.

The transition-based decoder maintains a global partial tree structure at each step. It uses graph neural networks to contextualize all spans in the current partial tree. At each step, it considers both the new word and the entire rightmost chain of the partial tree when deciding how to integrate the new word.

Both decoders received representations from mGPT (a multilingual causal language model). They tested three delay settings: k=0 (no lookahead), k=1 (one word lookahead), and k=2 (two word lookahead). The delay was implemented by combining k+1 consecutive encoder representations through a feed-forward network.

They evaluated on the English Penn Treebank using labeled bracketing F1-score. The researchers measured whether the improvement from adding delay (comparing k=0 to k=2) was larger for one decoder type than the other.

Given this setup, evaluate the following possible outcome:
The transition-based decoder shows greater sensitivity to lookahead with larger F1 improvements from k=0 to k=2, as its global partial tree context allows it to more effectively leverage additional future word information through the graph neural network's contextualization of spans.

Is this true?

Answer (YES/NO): NO